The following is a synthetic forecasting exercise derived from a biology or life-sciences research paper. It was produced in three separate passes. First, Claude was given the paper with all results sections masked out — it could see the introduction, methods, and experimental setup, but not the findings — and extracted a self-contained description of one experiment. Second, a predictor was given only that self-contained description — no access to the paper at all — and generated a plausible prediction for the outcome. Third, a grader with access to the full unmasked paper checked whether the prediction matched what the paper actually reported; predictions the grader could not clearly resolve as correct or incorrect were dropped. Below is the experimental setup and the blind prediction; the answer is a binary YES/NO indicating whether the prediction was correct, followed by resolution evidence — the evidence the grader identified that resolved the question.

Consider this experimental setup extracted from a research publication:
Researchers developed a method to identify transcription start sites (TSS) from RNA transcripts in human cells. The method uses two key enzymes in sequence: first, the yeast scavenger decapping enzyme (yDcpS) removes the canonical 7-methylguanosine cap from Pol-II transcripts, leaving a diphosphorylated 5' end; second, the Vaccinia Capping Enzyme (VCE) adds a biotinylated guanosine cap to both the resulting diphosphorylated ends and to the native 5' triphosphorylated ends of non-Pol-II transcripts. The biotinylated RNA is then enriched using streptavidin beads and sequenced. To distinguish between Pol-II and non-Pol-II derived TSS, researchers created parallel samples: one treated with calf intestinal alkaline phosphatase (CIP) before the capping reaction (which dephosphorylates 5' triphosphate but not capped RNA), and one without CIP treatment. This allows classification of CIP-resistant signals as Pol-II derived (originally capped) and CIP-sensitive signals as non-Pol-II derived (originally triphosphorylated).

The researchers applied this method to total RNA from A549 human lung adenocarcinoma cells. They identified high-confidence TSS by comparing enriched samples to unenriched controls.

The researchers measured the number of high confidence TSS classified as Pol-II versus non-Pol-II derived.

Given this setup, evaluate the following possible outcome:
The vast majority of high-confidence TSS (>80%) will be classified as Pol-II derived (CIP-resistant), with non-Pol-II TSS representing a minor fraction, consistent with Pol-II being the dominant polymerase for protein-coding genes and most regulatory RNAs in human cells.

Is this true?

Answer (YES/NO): YES